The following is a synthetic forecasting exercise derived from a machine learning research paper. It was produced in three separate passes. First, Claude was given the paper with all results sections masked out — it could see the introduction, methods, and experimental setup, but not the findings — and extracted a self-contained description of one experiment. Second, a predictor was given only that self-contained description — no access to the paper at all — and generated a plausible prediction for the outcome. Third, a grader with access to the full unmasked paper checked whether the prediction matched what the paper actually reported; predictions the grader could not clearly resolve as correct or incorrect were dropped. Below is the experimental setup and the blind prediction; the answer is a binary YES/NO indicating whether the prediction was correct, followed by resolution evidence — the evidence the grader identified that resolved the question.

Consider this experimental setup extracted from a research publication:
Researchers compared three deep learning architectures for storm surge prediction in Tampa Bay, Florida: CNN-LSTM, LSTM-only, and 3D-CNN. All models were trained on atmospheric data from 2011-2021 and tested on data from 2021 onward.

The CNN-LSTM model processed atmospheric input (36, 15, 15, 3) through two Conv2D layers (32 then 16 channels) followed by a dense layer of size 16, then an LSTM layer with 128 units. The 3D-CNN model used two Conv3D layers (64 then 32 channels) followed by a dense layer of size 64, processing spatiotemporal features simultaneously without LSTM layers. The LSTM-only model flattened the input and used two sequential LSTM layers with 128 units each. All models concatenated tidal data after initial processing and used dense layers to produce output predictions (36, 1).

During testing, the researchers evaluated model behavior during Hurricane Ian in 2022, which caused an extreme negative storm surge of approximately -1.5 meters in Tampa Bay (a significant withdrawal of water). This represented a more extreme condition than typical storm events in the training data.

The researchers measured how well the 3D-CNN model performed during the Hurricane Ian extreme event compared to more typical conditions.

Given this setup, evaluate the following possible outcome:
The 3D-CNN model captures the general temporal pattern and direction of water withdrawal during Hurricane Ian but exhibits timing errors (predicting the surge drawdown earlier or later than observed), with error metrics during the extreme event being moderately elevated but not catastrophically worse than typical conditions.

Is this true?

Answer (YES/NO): NO